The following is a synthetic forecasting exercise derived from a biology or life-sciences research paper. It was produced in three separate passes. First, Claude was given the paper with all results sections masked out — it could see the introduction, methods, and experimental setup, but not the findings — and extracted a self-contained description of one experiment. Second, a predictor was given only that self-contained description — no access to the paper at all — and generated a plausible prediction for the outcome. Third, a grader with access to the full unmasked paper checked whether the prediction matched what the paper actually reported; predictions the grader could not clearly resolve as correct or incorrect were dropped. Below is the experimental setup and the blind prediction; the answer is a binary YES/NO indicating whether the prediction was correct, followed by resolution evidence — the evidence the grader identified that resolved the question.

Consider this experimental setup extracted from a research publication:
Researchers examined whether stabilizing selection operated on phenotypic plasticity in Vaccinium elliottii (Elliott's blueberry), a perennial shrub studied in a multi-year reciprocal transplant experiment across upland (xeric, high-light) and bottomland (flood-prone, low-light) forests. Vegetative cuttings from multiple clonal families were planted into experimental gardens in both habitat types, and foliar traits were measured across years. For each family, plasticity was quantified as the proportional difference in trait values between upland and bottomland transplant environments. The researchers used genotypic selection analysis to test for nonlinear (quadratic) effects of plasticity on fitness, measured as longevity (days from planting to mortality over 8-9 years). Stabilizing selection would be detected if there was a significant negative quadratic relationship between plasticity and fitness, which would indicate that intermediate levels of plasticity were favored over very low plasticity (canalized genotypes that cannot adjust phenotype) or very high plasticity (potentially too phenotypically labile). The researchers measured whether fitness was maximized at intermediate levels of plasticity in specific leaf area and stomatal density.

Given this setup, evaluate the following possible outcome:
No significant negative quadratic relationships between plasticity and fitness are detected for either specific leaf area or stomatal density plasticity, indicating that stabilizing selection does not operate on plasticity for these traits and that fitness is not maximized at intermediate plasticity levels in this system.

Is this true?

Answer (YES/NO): NO